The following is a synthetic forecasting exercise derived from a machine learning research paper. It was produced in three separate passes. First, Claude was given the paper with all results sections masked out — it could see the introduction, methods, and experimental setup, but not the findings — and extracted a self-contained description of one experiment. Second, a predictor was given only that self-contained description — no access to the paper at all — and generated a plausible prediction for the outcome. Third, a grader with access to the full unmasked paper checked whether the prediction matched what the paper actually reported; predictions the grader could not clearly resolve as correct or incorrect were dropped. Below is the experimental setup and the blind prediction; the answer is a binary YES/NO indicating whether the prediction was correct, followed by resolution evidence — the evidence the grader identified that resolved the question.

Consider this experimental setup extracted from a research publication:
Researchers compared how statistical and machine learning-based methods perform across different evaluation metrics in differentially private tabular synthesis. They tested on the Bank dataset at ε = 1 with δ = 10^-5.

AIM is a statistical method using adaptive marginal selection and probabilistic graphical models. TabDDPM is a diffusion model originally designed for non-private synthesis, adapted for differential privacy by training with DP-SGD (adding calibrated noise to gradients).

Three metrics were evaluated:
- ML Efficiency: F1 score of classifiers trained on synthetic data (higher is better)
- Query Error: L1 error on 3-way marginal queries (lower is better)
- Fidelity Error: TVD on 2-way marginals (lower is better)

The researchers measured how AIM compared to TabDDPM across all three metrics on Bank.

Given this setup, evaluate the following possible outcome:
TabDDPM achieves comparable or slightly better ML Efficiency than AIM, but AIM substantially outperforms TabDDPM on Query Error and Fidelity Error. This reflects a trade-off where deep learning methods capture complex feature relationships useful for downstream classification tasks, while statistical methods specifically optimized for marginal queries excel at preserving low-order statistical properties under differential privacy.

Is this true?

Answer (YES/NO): NO